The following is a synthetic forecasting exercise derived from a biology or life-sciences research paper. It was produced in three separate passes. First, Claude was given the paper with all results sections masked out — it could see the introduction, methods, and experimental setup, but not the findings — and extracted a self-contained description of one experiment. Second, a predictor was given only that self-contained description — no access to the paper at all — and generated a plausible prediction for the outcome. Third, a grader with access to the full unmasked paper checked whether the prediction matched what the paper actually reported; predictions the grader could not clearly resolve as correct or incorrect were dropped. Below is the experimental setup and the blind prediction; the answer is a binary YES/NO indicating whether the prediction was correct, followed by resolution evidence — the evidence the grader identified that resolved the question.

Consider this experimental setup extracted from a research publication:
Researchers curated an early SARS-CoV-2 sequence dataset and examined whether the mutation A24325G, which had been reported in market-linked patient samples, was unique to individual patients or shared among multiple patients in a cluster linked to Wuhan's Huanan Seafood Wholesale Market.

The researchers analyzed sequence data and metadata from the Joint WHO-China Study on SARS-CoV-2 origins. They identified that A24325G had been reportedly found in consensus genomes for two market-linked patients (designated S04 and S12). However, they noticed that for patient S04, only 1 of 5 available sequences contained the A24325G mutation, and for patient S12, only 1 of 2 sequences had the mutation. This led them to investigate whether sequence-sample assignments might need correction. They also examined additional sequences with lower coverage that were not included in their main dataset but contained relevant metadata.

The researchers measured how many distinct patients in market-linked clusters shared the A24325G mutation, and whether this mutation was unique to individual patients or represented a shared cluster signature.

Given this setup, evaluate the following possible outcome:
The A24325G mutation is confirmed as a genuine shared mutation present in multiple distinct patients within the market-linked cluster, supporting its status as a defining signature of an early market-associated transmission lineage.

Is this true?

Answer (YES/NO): YES